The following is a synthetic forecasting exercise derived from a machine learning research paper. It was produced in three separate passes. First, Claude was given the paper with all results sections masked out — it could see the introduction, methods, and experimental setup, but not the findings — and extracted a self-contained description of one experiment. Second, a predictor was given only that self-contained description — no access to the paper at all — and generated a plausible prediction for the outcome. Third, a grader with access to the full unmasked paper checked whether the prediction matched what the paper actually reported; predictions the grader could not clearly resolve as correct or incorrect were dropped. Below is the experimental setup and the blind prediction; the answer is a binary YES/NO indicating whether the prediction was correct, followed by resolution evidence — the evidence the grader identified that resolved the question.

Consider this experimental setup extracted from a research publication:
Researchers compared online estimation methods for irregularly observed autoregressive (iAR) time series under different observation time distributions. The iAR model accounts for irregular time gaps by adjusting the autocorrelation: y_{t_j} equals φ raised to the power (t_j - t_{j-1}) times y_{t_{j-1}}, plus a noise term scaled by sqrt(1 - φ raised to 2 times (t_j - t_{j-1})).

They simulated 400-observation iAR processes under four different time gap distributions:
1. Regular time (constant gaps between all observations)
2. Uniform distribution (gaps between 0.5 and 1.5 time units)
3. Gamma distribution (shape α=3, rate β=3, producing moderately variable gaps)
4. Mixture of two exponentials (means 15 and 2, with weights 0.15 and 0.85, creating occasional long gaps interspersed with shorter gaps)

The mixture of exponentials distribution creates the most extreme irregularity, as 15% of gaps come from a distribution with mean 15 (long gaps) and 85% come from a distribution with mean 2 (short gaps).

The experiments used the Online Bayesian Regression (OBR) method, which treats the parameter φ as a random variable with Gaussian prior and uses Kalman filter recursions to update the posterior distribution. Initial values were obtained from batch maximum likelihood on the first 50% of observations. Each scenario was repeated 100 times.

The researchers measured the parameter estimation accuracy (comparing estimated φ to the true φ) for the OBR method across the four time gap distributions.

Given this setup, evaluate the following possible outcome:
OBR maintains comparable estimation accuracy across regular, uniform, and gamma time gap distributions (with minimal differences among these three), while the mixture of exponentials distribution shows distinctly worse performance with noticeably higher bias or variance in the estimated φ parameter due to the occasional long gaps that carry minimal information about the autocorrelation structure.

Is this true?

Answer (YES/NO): NO